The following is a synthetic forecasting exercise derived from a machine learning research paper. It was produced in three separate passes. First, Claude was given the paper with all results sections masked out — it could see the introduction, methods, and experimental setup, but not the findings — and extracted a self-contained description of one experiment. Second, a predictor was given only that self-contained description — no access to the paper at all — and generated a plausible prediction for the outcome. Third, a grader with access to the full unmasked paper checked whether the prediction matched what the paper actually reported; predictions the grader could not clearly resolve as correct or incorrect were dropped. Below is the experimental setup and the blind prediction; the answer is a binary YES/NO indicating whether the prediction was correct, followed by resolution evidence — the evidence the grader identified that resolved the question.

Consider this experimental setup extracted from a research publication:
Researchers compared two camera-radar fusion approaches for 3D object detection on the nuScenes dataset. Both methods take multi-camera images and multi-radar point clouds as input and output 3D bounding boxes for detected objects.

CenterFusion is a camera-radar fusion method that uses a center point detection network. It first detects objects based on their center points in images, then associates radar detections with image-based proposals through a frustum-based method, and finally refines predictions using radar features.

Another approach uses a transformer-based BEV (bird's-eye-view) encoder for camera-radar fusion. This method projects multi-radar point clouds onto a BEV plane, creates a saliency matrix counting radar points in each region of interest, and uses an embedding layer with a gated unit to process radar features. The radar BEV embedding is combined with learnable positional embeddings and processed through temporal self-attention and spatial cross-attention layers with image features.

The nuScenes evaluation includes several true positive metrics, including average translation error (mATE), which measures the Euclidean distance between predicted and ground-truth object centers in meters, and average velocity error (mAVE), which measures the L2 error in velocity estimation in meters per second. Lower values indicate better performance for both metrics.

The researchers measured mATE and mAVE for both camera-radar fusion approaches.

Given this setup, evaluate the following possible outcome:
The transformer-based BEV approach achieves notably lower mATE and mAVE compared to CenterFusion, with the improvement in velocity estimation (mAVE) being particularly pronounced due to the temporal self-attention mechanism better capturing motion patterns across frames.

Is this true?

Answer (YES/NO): NO